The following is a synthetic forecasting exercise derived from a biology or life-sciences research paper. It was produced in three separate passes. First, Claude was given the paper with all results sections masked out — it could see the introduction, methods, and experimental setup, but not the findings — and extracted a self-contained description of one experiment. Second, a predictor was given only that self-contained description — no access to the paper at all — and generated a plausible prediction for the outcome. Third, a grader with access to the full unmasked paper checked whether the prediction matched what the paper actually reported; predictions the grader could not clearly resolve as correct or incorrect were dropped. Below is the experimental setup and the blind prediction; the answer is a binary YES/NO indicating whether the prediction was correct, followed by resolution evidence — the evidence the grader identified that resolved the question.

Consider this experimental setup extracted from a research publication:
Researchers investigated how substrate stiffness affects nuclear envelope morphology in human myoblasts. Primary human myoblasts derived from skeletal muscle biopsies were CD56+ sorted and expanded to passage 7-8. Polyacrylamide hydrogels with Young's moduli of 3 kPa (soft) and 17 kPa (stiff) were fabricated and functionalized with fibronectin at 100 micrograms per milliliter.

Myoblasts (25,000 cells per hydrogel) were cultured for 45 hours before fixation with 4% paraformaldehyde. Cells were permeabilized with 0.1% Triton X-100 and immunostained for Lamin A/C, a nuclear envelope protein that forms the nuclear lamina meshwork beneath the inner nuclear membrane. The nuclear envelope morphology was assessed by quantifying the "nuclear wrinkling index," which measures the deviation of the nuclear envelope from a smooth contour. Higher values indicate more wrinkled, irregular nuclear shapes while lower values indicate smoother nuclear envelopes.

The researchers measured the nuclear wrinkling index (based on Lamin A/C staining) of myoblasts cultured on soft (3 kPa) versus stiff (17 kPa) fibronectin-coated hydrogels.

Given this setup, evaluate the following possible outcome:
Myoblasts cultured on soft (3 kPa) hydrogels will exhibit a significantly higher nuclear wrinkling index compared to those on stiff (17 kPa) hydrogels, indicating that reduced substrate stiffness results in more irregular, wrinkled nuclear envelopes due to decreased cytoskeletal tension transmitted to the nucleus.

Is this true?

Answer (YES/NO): YES